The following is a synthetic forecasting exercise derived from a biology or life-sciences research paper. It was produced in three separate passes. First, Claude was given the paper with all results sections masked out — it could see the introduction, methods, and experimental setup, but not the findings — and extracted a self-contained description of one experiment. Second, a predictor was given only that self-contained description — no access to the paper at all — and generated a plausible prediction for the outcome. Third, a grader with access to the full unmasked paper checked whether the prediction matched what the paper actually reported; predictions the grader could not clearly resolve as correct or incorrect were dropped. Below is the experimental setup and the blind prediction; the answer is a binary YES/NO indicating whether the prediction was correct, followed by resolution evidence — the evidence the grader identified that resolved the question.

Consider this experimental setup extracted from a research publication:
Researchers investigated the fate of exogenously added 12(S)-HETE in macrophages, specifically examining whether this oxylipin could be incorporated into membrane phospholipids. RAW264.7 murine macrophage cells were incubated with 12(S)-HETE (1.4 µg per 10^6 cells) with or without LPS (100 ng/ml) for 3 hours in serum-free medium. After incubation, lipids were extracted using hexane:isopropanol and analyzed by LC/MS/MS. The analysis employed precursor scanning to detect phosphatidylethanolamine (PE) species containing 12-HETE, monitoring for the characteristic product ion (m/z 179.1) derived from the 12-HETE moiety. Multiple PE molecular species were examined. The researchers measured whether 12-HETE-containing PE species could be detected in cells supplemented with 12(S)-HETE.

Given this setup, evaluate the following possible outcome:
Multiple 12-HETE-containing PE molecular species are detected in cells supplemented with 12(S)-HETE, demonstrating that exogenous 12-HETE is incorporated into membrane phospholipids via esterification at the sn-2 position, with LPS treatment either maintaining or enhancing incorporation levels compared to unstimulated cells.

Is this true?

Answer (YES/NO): NO